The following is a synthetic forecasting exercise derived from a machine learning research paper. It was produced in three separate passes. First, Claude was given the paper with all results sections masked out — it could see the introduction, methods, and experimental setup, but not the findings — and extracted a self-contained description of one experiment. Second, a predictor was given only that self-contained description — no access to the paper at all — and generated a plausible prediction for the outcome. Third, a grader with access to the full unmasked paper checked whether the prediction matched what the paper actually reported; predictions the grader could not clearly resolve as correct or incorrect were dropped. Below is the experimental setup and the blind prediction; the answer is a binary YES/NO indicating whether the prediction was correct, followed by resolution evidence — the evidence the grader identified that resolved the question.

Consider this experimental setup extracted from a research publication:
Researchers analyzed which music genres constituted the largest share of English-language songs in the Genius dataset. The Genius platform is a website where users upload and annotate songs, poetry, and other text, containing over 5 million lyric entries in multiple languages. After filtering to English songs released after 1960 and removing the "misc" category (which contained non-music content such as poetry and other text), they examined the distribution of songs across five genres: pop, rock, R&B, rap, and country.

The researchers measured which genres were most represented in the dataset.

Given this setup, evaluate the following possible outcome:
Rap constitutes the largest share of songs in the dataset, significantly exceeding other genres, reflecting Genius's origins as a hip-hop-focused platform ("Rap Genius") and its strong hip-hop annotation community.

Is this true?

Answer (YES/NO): NO